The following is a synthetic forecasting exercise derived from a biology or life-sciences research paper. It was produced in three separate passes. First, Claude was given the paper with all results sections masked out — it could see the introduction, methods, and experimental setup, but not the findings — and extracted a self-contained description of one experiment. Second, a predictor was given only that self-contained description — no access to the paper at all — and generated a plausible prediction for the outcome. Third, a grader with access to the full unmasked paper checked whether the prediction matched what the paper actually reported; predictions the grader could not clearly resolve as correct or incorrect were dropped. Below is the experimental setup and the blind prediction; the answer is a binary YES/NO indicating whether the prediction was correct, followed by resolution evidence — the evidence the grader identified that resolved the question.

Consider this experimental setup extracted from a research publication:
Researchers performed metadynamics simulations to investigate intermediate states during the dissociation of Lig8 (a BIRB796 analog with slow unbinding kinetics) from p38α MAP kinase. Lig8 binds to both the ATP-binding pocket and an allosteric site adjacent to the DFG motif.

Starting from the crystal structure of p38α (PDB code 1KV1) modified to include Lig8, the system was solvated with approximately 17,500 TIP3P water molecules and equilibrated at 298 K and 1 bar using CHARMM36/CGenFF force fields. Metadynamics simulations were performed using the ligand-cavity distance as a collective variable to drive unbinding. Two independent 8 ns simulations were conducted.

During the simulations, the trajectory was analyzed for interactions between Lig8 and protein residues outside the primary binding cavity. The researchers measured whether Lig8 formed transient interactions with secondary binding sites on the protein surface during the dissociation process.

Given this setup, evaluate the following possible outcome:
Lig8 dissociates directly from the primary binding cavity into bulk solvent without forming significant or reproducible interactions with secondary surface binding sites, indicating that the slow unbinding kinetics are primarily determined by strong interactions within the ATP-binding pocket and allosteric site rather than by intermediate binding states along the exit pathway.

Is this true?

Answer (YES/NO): NO